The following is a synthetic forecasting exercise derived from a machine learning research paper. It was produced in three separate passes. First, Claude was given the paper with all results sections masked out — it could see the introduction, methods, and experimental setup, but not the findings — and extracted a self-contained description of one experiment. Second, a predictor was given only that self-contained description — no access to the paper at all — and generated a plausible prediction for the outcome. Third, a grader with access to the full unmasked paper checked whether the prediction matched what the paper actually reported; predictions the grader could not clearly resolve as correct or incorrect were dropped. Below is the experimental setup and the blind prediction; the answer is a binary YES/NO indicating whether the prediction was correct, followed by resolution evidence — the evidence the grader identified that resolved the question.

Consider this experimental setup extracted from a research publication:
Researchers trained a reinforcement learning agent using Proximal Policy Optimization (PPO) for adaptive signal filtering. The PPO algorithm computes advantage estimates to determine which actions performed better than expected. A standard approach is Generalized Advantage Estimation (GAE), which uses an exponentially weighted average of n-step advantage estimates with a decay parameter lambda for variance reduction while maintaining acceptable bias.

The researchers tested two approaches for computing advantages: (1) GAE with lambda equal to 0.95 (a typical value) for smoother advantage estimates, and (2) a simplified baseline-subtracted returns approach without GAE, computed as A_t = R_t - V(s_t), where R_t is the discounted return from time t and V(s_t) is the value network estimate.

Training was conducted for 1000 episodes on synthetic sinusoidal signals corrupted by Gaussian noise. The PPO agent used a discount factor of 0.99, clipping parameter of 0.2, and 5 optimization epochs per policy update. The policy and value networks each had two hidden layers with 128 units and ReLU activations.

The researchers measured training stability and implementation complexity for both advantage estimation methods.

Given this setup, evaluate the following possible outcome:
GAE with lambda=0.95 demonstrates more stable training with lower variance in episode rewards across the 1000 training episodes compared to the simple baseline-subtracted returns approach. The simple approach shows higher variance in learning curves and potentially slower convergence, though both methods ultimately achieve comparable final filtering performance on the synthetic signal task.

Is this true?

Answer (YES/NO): NO